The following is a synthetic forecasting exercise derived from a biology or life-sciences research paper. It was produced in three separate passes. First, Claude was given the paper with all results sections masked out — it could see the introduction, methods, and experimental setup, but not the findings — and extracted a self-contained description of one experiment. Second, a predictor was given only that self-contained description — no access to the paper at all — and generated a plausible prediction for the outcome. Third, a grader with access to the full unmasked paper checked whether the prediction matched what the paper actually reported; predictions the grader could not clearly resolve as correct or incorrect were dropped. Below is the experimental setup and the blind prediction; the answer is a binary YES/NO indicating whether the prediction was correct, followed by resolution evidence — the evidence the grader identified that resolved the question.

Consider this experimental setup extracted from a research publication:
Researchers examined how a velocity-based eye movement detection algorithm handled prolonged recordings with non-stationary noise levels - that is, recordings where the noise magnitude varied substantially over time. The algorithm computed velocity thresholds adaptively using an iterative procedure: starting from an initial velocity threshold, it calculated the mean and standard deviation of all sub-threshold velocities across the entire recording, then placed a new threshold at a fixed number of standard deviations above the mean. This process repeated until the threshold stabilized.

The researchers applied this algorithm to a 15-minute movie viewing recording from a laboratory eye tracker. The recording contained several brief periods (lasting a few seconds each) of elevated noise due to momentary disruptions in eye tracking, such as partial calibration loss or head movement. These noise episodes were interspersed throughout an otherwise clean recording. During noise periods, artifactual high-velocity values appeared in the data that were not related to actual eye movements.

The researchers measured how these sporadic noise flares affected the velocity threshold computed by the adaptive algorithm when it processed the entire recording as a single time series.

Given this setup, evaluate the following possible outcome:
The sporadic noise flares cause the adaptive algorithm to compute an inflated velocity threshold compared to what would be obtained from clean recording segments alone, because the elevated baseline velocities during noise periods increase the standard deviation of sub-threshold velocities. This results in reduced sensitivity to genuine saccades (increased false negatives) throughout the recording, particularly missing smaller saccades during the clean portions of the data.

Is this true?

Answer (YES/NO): NO